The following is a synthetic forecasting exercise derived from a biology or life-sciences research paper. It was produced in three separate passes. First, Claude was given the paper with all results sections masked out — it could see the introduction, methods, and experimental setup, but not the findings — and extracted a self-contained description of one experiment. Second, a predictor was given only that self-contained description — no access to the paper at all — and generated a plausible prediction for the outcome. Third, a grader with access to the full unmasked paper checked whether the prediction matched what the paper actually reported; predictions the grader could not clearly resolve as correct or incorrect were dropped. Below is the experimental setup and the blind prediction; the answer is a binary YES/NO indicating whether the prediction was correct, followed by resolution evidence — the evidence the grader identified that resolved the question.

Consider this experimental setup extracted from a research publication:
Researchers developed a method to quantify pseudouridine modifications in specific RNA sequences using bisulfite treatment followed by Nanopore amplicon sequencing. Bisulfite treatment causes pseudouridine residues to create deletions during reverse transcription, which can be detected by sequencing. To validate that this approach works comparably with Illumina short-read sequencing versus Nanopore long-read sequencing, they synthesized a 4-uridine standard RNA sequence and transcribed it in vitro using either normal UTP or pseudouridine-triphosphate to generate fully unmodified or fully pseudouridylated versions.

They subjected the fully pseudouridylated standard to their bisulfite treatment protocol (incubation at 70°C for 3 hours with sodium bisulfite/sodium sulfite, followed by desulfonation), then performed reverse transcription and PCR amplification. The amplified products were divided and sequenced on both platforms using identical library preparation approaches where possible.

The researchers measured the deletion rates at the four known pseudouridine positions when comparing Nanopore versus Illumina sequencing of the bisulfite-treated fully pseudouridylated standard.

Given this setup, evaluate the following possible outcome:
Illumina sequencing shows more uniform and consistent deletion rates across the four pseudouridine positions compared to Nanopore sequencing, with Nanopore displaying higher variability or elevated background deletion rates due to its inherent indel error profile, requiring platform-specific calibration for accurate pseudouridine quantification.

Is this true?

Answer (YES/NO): NO